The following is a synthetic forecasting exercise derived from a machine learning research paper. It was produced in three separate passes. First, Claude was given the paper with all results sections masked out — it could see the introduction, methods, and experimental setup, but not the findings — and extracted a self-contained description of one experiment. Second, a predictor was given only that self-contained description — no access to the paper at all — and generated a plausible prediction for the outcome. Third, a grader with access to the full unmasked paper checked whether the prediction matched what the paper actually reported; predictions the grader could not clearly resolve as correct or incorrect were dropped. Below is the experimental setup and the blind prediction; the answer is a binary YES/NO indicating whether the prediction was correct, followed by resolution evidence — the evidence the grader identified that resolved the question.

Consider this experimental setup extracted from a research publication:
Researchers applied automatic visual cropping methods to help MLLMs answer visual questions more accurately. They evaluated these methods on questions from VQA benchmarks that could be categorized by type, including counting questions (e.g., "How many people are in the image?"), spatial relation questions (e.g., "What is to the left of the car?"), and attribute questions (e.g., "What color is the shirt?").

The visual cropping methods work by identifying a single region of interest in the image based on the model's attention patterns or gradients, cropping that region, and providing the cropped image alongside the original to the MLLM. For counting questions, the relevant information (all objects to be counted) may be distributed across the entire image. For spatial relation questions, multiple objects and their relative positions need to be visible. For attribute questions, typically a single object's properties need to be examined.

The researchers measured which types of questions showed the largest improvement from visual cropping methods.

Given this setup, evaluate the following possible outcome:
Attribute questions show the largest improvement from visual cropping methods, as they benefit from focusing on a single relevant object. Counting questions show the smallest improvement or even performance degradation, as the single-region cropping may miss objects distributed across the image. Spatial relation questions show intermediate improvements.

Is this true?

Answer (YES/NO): NO